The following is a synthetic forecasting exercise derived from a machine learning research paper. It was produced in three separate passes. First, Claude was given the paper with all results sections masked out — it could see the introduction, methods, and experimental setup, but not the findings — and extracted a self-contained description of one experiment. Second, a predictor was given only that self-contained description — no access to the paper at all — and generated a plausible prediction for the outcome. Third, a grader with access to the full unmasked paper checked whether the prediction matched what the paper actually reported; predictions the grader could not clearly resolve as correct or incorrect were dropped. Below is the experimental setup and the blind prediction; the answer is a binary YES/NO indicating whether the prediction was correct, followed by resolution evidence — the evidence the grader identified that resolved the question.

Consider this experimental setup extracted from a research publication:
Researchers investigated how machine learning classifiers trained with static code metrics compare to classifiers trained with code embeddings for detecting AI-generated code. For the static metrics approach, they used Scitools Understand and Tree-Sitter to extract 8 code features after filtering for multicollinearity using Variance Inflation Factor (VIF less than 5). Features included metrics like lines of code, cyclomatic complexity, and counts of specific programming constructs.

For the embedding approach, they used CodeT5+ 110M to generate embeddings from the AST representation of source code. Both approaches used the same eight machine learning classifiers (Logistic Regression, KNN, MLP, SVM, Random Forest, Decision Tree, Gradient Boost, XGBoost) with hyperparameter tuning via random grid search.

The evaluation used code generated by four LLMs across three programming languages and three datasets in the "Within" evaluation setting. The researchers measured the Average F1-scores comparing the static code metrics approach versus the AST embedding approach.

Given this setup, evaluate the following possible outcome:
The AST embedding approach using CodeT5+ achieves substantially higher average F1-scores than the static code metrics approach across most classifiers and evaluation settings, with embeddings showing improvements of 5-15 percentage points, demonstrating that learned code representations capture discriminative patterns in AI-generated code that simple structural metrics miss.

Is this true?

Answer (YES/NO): NO